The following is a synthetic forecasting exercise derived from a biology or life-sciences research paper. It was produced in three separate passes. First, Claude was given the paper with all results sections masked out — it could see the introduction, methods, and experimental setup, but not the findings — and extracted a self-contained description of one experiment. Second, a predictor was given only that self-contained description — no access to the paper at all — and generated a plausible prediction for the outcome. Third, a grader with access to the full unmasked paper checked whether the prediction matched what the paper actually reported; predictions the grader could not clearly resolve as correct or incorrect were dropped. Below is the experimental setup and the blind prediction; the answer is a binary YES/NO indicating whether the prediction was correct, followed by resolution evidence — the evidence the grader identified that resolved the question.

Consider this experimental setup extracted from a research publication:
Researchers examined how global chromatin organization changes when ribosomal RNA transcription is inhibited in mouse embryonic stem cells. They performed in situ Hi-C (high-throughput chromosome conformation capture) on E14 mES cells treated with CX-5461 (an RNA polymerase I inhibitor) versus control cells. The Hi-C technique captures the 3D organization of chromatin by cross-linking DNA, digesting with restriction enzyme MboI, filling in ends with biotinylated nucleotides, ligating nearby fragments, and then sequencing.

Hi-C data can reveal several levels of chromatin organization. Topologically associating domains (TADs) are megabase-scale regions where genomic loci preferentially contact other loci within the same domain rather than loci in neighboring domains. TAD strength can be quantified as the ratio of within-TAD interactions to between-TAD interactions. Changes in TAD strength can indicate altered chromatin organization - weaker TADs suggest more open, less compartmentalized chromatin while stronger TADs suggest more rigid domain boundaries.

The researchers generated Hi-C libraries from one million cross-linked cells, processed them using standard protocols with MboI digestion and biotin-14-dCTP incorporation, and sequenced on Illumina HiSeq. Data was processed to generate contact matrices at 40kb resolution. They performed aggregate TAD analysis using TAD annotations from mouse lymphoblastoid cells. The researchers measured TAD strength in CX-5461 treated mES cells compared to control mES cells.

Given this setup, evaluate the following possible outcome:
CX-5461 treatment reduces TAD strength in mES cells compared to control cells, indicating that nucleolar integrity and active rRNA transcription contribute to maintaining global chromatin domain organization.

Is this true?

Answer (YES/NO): NO